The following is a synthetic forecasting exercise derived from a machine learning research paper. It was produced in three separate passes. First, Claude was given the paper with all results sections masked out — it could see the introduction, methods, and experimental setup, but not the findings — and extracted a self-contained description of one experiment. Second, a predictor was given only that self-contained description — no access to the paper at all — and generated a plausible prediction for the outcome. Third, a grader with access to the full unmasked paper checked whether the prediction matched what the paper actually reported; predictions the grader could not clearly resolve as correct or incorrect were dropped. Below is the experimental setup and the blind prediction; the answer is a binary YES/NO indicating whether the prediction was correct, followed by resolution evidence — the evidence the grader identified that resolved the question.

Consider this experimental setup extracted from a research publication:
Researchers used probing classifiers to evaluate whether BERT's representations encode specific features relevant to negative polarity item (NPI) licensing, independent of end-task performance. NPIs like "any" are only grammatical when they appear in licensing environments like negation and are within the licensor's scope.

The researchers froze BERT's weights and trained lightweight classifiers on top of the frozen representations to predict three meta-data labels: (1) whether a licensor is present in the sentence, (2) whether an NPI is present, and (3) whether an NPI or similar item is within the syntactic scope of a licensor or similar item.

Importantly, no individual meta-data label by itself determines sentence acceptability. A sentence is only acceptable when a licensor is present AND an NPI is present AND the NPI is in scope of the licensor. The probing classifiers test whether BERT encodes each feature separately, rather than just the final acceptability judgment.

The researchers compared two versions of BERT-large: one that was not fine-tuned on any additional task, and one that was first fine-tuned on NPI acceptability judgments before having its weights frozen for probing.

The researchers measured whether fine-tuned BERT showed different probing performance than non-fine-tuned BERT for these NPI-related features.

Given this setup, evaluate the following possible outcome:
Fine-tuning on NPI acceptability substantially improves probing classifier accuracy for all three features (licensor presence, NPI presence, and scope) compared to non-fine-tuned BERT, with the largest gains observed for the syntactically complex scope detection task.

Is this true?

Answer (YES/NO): NO